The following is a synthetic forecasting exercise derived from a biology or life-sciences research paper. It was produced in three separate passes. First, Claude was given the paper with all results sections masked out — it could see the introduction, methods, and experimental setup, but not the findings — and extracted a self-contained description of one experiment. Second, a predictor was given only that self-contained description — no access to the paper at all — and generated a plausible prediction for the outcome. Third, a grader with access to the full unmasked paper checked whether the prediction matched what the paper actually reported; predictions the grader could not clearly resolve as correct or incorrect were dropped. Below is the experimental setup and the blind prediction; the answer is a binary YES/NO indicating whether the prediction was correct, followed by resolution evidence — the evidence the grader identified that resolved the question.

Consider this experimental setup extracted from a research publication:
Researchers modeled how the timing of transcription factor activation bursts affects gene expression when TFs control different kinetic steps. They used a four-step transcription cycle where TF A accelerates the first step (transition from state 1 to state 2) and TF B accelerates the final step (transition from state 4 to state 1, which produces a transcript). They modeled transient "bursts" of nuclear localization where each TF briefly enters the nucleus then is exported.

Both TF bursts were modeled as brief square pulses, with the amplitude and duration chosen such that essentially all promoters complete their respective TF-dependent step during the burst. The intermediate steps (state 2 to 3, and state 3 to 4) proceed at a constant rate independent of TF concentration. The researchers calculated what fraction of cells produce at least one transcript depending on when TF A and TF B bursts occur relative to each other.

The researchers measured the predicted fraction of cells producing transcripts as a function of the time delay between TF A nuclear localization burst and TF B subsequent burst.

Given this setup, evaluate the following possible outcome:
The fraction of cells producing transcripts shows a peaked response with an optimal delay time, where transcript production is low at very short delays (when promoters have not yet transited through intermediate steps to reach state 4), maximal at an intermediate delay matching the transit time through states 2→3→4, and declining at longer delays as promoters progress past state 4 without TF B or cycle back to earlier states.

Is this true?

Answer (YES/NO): NO